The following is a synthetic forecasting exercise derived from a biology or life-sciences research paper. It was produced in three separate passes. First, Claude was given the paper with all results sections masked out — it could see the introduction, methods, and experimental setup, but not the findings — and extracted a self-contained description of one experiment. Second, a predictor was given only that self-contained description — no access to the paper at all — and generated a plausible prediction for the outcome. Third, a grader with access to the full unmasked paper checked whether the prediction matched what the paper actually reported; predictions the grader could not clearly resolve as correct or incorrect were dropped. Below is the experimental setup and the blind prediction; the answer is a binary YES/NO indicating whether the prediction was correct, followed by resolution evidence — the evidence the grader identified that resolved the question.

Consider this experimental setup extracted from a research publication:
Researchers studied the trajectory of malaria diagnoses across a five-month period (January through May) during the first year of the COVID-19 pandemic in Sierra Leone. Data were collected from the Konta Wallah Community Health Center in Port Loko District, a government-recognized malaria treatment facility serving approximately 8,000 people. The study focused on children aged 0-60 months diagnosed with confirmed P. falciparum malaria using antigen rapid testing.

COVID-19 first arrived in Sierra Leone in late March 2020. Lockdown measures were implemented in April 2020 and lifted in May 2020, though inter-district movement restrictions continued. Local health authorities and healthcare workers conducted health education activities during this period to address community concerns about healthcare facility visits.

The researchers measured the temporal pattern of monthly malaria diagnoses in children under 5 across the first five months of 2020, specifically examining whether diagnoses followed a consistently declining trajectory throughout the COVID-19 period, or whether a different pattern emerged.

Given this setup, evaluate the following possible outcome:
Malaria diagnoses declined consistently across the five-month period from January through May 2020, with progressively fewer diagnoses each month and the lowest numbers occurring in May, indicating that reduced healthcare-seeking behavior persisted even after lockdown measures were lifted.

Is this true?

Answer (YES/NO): NO